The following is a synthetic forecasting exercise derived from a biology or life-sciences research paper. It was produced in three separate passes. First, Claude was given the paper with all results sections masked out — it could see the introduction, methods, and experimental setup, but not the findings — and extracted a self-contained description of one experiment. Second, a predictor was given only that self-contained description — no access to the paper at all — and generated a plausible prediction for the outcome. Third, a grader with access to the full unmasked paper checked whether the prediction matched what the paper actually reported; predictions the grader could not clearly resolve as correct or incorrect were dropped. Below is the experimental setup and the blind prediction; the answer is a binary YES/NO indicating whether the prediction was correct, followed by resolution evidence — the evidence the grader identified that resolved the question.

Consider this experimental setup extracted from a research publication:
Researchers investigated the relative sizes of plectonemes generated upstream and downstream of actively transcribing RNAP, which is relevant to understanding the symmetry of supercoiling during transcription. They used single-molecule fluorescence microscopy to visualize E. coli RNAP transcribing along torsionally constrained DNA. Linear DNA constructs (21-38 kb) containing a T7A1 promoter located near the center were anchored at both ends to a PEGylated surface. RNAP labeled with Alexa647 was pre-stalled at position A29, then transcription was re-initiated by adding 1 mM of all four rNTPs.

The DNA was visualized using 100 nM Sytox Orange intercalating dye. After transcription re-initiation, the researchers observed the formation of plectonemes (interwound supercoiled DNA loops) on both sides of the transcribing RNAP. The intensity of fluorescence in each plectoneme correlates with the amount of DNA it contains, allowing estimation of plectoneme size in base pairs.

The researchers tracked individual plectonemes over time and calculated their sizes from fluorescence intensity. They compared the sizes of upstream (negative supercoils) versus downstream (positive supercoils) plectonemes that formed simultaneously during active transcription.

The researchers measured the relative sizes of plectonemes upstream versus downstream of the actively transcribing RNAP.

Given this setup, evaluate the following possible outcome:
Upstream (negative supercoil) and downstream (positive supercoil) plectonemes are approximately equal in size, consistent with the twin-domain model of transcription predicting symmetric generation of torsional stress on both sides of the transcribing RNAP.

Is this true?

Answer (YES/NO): YES